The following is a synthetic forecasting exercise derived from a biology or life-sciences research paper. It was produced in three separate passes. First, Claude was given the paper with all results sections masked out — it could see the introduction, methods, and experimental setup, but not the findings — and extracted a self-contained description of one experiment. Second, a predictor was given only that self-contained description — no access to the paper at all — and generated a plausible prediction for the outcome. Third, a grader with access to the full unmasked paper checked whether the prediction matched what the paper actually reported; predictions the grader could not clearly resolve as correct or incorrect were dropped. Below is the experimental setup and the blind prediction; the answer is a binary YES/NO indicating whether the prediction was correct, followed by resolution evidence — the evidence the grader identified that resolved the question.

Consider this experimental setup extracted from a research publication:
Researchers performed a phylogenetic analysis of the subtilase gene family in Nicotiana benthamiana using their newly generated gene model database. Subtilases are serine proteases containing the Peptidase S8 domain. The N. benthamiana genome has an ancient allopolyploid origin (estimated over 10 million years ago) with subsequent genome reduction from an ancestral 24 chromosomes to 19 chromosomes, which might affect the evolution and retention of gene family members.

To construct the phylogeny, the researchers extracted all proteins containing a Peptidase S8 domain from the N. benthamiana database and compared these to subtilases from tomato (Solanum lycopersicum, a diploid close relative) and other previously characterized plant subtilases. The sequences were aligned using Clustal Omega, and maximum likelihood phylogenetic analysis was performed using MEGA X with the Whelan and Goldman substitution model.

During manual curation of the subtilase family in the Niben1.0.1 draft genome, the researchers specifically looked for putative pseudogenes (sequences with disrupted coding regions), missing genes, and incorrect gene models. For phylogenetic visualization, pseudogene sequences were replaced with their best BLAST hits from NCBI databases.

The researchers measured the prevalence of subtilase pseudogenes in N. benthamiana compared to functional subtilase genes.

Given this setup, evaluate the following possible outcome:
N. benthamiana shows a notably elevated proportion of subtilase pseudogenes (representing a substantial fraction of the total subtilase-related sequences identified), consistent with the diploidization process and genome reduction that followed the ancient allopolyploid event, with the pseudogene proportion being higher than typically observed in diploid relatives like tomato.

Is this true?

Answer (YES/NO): YES